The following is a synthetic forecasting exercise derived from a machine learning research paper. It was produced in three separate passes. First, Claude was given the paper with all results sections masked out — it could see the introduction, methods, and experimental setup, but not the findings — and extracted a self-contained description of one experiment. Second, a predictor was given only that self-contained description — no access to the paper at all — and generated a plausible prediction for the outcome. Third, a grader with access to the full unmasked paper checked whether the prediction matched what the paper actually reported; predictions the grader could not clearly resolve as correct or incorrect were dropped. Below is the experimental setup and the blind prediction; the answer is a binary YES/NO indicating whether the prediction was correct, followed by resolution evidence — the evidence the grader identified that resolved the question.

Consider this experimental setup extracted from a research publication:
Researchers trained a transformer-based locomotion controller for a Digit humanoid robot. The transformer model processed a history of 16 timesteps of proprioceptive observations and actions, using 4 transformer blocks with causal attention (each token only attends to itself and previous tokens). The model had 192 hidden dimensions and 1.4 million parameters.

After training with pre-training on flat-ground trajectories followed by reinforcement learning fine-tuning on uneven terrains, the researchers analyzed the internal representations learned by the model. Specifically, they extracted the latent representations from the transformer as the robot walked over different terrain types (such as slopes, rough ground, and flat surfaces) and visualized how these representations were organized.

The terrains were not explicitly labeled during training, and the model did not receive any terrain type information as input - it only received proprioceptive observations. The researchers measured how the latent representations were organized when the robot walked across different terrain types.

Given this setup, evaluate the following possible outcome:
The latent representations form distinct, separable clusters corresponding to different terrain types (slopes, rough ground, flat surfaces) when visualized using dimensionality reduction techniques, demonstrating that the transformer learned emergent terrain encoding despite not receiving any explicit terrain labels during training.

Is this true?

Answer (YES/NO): YES